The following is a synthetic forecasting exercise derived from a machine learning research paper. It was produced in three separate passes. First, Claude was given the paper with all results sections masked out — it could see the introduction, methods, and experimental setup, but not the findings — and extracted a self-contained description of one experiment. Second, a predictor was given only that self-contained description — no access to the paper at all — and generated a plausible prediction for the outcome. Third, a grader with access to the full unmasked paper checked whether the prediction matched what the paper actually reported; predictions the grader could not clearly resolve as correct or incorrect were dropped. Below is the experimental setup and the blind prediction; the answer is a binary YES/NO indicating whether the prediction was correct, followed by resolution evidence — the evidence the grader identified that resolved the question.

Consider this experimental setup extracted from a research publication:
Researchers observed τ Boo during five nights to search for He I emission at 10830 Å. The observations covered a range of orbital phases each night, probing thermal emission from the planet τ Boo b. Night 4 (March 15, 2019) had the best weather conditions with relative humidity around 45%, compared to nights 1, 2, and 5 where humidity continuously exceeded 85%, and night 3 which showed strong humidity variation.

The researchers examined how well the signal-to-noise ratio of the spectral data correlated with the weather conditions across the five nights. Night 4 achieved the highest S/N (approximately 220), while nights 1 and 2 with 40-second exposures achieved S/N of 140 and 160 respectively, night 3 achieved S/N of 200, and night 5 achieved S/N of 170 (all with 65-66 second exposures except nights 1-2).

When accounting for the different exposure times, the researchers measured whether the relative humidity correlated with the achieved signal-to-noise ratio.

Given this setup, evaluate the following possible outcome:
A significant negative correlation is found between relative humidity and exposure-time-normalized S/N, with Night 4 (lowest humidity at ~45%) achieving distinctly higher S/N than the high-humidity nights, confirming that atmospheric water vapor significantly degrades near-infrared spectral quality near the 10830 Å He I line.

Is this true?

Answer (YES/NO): NO